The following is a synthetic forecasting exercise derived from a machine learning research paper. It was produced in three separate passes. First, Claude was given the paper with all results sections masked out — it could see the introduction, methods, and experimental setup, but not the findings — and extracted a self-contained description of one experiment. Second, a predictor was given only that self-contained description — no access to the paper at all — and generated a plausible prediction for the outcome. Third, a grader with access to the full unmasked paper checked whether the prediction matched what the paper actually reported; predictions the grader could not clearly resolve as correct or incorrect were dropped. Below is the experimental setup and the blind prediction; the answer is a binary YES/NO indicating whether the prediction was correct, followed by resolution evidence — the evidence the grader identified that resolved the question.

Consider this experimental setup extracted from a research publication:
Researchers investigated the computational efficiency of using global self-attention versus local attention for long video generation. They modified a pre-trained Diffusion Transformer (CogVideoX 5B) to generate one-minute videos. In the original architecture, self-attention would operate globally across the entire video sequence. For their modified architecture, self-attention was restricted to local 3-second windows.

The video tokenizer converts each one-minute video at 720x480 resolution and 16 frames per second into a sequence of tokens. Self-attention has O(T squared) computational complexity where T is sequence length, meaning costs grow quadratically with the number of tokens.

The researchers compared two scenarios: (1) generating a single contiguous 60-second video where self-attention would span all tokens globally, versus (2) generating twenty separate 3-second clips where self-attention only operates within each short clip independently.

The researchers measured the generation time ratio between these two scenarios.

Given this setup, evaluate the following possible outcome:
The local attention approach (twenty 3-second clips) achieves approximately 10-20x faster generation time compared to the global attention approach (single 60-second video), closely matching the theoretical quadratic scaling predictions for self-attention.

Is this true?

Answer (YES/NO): YES